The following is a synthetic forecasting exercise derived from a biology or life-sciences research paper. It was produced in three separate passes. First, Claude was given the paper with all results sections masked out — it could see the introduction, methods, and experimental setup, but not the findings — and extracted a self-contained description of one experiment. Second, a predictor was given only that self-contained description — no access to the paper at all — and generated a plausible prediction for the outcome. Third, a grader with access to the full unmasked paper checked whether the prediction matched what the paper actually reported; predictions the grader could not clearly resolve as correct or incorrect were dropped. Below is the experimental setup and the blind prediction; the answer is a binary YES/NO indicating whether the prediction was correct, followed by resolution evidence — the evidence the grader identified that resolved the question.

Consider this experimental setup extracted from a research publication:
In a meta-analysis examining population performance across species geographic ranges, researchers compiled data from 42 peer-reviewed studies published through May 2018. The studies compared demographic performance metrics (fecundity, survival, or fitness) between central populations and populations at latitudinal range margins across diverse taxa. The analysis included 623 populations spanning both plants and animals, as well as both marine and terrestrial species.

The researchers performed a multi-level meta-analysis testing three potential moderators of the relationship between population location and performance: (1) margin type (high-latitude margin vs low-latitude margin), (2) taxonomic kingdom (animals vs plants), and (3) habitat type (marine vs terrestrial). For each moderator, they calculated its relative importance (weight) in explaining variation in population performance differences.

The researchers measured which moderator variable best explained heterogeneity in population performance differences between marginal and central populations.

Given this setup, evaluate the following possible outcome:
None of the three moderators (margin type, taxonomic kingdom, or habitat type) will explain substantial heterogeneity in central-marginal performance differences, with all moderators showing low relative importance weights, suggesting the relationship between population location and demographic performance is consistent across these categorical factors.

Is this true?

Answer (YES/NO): NO